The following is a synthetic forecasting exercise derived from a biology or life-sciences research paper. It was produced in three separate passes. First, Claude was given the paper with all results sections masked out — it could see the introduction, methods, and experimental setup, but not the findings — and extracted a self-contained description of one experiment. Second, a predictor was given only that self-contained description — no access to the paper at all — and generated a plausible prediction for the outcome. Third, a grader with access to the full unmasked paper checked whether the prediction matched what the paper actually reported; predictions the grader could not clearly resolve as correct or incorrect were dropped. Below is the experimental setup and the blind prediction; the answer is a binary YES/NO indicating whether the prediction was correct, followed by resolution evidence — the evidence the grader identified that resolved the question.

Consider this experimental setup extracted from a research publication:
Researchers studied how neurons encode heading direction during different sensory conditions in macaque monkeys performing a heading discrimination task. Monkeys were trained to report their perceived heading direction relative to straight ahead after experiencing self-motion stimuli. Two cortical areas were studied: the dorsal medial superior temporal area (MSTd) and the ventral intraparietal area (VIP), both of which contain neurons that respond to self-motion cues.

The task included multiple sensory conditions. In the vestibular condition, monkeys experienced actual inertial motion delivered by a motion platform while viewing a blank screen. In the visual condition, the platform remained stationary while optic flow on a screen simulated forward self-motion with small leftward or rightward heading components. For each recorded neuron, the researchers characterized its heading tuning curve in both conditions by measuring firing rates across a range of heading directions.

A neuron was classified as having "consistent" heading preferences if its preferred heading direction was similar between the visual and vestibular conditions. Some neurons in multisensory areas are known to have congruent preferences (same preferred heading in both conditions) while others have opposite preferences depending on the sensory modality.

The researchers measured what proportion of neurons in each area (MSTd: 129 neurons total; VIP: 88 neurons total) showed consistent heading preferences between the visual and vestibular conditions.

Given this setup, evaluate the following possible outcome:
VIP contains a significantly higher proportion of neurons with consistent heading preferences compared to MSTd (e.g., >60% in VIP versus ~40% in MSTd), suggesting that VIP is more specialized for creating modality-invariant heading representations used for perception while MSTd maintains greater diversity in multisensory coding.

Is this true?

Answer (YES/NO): NO